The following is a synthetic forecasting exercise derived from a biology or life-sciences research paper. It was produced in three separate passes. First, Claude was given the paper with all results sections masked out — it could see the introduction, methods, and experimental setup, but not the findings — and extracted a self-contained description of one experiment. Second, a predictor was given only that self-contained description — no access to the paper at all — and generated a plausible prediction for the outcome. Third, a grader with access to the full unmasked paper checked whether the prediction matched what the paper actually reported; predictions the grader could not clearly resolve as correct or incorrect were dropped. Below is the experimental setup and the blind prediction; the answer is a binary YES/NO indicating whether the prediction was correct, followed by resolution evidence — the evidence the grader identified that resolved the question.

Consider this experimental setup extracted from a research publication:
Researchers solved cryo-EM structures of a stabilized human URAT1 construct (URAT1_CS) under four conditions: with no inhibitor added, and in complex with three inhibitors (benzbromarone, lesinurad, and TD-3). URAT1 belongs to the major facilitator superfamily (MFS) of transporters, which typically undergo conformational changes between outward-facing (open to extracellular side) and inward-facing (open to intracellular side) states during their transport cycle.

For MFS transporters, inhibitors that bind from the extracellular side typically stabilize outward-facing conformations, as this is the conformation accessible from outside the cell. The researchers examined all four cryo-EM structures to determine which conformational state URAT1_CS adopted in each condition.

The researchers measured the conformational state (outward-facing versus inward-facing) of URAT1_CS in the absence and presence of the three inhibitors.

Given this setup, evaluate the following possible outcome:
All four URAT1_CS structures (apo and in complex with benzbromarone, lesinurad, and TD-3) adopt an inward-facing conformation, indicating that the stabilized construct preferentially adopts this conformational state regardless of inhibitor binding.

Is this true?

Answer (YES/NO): YES